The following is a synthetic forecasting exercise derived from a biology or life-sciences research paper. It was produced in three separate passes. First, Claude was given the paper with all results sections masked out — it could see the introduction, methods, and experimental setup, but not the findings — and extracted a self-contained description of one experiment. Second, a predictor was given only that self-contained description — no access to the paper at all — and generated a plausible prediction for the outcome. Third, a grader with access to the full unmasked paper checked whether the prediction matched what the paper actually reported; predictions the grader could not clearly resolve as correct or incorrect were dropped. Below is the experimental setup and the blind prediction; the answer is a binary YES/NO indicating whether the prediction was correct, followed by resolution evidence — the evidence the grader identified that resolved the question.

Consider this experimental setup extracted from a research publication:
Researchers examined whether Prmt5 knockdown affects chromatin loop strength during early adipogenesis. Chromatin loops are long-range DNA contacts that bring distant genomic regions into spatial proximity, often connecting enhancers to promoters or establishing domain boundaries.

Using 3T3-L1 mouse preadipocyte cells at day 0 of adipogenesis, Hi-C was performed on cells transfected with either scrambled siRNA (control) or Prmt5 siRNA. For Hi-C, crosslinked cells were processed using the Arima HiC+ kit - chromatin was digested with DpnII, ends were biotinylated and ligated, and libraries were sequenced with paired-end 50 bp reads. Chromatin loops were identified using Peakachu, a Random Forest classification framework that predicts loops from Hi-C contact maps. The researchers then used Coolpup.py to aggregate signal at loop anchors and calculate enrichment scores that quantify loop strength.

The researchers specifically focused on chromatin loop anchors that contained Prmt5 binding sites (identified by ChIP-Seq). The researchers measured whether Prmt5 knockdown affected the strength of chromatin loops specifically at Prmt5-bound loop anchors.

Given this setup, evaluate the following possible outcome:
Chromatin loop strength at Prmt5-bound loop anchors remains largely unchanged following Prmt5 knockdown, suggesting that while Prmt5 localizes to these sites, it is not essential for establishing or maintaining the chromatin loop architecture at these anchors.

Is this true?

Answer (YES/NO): NO